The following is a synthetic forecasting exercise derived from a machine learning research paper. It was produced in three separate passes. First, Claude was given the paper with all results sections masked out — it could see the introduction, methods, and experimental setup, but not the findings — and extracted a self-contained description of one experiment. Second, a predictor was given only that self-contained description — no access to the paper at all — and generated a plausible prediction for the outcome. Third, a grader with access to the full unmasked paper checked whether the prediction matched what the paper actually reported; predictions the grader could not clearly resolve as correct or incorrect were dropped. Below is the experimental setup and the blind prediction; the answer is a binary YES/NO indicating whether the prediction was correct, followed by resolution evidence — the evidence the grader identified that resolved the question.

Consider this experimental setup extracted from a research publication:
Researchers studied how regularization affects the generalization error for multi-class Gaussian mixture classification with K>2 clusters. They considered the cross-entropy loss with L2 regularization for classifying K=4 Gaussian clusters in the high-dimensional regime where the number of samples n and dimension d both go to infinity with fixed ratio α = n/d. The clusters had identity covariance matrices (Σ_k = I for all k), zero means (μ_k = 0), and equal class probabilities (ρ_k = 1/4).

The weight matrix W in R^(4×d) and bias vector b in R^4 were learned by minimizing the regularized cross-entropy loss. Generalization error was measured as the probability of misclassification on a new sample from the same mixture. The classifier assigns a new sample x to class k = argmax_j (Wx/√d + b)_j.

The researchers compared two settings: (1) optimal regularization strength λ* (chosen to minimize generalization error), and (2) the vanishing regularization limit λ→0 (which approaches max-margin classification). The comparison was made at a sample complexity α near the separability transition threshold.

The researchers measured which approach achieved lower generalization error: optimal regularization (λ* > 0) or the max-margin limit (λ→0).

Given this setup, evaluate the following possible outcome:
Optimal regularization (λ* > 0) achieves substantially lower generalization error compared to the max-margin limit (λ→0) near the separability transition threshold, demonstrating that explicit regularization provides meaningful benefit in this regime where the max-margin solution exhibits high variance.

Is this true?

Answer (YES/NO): YES